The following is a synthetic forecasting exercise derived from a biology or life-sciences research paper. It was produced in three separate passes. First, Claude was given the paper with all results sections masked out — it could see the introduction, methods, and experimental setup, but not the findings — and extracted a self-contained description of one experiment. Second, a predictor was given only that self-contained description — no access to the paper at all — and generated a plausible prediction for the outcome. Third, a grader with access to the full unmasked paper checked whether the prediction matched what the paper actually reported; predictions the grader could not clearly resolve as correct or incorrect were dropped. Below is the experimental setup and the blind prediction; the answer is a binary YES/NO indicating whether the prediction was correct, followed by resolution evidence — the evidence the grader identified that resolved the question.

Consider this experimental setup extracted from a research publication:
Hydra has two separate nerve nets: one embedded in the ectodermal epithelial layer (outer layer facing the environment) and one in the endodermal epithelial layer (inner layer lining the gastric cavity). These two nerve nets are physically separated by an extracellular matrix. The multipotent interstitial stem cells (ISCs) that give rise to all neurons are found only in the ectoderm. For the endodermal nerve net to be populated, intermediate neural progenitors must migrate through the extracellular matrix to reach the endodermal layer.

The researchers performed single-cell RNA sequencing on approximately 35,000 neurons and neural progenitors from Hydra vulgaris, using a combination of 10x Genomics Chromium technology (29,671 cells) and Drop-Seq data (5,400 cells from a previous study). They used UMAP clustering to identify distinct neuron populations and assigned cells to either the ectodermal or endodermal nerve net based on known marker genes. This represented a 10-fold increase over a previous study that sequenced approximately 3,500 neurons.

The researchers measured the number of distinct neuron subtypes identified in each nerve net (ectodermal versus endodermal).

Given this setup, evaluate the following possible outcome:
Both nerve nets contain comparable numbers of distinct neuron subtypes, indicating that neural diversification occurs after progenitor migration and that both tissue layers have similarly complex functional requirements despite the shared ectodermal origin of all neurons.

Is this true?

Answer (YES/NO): NO